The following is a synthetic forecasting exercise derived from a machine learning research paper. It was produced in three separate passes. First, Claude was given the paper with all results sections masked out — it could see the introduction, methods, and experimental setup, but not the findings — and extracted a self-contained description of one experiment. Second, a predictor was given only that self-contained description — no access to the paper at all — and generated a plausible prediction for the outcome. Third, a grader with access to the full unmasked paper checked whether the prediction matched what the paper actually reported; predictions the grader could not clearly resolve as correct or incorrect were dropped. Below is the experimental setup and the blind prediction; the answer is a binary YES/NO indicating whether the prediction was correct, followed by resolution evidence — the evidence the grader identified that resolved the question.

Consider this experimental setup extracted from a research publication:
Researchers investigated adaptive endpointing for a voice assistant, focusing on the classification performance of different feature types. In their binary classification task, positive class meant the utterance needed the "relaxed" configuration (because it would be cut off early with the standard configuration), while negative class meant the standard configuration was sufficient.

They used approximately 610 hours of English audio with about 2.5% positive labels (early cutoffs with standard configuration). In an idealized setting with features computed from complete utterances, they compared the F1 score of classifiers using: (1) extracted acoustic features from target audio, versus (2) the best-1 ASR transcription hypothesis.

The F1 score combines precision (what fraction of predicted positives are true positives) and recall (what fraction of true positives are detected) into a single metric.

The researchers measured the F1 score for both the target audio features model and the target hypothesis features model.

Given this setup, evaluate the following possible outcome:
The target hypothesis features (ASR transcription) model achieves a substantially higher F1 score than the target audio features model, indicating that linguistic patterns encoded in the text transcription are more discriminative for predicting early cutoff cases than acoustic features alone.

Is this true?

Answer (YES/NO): YES